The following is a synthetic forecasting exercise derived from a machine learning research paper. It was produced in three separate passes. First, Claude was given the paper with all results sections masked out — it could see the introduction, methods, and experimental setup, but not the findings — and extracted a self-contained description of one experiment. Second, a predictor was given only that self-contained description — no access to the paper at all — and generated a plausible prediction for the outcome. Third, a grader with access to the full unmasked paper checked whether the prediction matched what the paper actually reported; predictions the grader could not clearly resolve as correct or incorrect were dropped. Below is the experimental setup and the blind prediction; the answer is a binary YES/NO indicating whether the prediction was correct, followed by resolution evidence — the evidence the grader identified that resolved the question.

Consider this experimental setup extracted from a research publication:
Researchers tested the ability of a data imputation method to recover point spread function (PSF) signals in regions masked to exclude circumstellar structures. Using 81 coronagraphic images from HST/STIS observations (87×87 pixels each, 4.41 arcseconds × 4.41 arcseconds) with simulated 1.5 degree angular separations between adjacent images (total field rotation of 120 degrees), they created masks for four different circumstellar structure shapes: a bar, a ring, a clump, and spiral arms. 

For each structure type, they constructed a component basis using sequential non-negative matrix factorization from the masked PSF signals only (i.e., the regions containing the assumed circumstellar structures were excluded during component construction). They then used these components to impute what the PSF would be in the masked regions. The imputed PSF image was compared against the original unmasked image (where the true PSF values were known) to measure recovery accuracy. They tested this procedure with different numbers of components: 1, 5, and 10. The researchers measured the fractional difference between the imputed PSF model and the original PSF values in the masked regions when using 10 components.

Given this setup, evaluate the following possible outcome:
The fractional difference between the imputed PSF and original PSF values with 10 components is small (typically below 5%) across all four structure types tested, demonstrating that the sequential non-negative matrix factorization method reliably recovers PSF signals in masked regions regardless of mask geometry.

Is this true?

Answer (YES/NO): NO